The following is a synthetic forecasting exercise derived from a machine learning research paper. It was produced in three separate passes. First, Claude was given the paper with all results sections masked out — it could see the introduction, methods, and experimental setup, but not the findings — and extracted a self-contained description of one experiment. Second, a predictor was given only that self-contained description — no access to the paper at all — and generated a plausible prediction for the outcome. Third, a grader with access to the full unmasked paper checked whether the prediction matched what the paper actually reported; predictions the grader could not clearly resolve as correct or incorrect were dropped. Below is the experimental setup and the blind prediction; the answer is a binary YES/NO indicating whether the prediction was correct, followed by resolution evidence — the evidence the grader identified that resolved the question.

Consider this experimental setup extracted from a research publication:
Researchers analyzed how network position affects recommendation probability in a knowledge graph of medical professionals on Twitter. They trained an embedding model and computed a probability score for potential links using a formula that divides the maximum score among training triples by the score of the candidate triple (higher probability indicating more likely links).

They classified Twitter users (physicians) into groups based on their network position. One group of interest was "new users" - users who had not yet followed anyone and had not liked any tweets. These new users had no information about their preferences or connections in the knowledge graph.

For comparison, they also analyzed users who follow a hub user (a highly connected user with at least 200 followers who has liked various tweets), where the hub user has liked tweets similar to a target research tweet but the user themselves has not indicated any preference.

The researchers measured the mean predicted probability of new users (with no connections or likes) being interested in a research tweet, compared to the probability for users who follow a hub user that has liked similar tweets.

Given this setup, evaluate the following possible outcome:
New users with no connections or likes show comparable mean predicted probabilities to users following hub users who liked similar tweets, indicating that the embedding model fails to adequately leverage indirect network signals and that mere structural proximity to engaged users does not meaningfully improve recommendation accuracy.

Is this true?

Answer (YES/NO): NO